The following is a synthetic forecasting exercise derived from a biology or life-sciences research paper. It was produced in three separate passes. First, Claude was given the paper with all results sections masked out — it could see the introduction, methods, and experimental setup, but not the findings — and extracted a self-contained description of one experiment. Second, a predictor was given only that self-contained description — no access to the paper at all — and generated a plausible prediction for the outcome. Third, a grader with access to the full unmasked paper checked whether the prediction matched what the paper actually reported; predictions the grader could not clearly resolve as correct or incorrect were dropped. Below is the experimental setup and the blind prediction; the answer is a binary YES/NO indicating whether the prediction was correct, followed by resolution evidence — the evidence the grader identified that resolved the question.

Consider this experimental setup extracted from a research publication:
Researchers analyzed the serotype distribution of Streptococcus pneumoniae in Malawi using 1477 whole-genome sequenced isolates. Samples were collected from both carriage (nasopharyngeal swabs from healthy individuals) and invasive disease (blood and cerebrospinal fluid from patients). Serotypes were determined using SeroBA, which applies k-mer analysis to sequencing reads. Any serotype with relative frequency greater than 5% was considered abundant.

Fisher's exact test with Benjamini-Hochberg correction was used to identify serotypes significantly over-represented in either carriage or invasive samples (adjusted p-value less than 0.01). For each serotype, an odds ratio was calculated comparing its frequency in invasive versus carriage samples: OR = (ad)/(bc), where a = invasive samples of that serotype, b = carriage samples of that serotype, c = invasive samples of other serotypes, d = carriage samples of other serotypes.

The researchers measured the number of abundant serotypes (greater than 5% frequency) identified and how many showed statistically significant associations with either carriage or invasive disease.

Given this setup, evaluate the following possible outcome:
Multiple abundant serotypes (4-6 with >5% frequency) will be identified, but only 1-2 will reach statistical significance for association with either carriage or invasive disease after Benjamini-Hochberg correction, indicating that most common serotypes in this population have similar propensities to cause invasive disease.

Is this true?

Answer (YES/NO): NO